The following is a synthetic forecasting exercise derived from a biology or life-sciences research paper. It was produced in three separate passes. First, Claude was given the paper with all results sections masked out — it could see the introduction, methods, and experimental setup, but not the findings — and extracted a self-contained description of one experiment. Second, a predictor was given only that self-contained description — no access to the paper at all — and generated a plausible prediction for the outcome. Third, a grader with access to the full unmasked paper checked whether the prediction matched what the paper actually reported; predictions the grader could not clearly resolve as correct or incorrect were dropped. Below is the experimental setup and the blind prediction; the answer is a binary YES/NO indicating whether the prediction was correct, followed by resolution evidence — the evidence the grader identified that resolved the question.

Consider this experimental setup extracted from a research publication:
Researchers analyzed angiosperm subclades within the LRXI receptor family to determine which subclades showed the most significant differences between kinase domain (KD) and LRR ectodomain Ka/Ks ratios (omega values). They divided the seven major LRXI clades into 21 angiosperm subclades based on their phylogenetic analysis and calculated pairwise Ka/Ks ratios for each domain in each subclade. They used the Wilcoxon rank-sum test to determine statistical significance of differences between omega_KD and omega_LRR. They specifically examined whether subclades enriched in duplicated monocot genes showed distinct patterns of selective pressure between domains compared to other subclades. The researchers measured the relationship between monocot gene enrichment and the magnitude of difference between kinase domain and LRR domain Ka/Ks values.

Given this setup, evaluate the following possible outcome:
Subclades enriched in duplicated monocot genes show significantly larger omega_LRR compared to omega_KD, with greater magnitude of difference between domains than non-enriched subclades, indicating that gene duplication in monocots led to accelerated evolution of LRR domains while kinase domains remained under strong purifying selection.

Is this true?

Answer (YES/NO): YES